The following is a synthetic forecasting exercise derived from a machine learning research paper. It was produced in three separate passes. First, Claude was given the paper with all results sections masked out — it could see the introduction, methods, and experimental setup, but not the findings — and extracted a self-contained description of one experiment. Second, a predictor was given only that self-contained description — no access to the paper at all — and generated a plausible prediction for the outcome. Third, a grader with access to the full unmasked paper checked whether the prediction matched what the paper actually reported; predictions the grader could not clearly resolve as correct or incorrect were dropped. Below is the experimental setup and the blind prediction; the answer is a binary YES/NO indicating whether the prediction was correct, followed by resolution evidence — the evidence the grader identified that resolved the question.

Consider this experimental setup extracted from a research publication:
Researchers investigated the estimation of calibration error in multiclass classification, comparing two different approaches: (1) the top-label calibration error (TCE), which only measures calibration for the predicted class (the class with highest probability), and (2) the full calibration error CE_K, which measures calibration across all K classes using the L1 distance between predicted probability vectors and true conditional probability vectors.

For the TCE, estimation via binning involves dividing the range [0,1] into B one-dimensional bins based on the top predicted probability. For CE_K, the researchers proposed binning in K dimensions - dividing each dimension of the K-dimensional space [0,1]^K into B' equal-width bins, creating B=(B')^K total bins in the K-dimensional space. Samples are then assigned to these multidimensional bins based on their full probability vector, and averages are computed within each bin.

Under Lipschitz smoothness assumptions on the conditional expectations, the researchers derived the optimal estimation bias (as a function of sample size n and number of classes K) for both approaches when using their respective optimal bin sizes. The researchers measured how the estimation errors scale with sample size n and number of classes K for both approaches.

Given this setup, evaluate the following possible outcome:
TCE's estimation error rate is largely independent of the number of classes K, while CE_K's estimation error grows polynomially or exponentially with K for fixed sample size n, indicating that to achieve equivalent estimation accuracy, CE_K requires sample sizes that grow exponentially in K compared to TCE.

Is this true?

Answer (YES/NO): YES